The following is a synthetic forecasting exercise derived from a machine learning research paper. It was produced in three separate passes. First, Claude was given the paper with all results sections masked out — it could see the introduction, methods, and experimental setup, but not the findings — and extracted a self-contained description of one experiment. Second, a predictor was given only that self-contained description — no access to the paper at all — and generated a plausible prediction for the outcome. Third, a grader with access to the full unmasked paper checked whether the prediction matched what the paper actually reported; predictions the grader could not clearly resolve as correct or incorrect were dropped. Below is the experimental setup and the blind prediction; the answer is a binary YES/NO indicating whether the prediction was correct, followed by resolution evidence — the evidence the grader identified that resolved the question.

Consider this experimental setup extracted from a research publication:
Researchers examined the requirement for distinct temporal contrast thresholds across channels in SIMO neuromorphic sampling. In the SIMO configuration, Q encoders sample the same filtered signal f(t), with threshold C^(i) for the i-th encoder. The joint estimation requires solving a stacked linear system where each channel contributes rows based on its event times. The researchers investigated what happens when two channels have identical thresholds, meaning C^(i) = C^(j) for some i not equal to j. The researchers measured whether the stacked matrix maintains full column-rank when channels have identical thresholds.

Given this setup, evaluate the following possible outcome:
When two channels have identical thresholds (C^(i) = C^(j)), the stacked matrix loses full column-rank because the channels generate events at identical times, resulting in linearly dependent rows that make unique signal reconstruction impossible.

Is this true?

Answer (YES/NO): YES